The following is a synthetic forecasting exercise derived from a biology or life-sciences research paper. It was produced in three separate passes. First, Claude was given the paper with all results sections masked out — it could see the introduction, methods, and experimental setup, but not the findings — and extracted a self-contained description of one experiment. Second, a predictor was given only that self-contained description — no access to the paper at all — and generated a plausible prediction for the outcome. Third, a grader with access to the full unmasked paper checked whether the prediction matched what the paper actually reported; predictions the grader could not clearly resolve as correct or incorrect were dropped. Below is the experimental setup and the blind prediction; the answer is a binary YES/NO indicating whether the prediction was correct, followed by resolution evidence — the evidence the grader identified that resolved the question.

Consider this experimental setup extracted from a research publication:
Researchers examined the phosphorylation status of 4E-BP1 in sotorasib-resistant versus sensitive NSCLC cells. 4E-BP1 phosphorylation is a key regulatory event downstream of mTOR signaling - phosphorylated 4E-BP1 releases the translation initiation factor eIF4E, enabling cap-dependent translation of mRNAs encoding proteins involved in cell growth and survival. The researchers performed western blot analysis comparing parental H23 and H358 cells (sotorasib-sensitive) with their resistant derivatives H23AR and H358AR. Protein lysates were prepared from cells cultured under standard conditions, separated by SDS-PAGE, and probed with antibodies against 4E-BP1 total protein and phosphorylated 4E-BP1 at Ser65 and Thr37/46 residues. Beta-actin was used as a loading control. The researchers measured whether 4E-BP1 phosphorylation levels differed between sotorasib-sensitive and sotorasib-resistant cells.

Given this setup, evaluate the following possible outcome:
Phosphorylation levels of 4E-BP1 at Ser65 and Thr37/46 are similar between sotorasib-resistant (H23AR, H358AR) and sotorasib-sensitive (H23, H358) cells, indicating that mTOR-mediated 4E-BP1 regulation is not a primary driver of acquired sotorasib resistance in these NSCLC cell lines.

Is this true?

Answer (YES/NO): NO